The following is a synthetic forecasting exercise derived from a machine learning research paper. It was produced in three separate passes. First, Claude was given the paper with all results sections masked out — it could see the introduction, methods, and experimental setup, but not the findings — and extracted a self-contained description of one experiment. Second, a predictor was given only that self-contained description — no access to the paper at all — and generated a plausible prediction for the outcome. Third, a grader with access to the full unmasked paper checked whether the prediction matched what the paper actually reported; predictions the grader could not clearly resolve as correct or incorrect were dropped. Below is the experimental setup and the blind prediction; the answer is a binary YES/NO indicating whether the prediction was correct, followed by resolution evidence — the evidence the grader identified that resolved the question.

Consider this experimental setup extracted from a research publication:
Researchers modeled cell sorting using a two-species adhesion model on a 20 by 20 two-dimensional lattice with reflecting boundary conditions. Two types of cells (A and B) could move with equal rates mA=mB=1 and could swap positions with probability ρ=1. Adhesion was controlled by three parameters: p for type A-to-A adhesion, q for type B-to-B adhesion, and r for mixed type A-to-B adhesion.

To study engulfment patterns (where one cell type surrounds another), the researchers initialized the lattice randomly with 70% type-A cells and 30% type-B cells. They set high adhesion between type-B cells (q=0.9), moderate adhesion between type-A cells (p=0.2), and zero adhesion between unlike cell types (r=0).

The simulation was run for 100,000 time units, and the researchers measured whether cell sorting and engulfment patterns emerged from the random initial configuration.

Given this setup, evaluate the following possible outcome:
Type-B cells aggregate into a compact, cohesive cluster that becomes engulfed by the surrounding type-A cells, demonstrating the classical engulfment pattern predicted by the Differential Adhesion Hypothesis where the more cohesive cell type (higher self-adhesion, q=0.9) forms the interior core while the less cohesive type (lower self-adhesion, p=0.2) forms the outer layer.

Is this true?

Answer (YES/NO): YES